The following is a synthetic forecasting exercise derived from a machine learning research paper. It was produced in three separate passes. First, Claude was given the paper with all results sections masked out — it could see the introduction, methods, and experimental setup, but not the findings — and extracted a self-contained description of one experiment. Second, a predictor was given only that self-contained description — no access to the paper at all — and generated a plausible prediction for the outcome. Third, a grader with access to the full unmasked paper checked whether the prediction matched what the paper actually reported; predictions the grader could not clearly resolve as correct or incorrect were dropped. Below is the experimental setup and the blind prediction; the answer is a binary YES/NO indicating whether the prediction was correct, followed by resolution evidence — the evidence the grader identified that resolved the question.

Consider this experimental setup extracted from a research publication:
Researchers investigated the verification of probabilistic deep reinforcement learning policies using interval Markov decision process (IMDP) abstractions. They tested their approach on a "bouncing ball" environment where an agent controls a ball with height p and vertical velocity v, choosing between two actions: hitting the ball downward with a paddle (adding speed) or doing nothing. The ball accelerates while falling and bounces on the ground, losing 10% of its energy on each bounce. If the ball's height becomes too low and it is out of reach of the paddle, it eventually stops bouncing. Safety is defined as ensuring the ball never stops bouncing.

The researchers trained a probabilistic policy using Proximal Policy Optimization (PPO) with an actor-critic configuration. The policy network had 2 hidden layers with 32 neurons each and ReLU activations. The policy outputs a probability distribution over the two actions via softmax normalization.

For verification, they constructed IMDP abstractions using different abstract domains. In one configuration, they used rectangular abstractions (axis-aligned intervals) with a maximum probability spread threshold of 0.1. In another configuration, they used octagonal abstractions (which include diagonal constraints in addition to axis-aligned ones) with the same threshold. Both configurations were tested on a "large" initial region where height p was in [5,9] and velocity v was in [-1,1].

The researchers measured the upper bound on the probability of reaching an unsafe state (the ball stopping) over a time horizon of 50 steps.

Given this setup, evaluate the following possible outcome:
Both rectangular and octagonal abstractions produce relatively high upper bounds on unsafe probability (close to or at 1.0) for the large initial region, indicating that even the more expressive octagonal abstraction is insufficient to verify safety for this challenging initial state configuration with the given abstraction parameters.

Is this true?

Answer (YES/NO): NO